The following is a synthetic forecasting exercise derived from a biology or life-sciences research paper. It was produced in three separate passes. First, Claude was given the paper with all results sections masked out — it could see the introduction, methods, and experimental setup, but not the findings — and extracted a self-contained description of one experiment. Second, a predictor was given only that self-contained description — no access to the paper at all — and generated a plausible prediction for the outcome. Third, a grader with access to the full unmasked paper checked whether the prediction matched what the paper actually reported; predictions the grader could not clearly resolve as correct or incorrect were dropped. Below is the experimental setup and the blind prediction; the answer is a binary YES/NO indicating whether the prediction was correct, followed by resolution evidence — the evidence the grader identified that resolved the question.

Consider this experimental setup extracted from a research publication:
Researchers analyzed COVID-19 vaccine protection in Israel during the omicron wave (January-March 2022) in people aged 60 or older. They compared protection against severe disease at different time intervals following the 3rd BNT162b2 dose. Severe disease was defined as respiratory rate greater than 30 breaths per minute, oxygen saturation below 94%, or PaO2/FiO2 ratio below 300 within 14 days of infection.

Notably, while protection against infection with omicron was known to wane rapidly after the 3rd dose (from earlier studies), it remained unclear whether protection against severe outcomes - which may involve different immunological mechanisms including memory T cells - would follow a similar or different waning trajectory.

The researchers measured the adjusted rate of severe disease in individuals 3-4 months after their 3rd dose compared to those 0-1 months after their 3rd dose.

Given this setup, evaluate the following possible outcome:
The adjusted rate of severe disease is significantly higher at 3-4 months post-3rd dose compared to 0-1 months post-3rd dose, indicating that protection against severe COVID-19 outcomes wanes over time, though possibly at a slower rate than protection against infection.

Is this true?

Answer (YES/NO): NO